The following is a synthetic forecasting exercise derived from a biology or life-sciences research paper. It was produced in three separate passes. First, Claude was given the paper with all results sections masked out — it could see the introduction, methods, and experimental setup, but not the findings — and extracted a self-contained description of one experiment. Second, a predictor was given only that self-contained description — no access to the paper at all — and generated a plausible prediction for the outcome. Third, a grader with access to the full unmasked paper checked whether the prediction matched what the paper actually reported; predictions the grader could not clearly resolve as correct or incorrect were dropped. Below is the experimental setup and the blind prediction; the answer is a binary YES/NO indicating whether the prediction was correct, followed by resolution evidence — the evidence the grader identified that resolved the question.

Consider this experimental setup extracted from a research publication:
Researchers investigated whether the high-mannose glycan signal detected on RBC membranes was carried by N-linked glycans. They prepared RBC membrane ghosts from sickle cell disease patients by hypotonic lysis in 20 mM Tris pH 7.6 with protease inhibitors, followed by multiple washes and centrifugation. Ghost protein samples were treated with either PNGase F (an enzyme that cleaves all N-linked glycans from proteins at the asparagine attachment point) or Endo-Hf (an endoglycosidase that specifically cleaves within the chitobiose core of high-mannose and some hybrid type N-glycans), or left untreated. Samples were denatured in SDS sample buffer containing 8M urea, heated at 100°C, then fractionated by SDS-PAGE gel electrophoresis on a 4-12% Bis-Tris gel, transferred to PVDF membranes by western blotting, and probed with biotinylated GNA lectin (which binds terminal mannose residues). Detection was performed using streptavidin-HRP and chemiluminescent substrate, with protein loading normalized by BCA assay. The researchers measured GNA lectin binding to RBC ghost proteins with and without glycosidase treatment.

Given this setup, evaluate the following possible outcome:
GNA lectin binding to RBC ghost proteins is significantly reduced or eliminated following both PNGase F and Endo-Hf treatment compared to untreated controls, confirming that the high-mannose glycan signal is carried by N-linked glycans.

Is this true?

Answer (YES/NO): YES